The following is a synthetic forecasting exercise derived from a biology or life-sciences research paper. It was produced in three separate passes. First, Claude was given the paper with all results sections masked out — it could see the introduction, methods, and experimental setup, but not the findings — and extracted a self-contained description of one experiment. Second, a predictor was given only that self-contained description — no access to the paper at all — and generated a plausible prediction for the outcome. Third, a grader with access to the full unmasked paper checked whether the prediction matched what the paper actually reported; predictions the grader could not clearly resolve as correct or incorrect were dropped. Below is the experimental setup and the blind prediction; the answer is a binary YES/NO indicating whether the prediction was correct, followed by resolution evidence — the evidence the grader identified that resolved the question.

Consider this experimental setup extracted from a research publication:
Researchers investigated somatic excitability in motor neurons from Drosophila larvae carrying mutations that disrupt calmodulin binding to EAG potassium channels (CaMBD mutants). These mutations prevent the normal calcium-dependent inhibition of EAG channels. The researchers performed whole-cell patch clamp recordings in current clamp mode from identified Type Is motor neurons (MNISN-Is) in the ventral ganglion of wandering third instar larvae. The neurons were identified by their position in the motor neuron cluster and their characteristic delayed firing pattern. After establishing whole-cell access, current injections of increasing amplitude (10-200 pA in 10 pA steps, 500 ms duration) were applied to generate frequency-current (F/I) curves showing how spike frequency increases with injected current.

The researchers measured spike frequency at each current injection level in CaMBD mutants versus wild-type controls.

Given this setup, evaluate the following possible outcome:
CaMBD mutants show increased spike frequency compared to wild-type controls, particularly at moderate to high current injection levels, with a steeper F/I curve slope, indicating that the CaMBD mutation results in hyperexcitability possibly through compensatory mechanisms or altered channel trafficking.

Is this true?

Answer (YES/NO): YES